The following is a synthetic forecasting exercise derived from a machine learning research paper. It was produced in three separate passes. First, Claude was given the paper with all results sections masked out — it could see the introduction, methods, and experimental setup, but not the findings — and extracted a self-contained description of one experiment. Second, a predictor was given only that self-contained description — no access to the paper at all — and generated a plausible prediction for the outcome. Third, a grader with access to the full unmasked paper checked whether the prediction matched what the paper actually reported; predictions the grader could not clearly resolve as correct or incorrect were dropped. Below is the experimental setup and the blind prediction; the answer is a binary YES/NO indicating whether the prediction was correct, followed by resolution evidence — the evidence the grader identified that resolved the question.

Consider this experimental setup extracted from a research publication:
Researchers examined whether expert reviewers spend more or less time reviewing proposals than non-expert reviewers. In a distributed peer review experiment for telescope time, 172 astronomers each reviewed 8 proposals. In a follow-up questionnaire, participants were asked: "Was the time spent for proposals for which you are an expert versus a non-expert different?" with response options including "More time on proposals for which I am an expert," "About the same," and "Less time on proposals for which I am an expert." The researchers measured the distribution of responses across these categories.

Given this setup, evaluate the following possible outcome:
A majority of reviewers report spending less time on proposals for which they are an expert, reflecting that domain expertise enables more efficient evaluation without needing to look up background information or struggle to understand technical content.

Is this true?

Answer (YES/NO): NO